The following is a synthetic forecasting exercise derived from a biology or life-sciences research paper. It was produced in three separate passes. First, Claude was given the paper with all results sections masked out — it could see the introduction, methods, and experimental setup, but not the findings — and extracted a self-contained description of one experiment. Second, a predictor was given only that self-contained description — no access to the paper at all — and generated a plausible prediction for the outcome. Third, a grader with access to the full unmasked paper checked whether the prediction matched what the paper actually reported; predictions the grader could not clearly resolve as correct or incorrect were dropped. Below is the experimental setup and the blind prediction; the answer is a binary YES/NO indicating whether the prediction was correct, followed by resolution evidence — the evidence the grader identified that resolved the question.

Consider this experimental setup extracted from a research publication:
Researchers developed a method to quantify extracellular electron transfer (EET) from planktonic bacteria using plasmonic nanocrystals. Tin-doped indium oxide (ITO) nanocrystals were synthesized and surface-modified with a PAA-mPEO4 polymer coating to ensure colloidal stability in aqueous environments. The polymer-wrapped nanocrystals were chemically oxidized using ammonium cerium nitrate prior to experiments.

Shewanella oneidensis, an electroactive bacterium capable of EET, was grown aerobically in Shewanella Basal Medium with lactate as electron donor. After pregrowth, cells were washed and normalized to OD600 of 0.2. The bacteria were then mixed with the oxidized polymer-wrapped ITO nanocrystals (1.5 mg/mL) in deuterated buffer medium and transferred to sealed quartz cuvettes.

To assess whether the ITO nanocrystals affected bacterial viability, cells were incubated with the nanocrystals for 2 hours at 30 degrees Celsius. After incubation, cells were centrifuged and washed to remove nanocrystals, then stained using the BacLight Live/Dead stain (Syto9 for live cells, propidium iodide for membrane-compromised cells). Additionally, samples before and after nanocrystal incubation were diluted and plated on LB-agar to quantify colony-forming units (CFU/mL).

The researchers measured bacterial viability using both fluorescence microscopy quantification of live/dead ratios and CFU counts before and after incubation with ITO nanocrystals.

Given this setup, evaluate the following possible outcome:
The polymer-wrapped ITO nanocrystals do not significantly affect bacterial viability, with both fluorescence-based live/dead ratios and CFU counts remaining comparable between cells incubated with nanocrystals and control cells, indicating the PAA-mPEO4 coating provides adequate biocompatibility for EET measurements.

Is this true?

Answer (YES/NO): YES